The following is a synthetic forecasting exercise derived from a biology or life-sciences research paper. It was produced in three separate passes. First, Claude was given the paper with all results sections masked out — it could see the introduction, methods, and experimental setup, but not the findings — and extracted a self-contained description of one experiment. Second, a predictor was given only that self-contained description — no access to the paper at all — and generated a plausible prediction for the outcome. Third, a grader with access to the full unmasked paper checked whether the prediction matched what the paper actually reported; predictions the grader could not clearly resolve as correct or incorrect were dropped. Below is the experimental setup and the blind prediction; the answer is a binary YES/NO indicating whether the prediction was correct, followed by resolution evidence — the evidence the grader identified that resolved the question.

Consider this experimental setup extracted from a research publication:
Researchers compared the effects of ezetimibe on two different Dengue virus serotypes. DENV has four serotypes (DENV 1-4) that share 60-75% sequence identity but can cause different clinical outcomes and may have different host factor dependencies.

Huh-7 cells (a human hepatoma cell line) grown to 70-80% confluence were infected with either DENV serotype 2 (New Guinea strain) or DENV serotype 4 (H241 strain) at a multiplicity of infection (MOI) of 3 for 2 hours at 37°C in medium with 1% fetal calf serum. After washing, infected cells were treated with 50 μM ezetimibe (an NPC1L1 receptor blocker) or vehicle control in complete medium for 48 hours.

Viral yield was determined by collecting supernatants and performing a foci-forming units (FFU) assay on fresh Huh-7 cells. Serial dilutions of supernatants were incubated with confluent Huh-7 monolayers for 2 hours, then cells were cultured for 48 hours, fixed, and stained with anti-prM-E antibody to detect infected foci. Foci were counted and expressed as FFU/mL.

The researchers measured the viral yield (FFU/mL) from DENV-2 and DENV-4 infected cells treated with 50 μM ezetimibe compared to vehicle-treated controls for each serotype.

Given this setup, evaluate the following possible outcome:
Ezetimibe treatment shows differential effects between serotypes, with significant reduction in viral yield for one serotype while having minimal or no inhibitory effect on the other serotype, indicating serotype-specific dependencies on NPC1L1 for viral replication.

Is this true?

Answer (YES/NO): NO